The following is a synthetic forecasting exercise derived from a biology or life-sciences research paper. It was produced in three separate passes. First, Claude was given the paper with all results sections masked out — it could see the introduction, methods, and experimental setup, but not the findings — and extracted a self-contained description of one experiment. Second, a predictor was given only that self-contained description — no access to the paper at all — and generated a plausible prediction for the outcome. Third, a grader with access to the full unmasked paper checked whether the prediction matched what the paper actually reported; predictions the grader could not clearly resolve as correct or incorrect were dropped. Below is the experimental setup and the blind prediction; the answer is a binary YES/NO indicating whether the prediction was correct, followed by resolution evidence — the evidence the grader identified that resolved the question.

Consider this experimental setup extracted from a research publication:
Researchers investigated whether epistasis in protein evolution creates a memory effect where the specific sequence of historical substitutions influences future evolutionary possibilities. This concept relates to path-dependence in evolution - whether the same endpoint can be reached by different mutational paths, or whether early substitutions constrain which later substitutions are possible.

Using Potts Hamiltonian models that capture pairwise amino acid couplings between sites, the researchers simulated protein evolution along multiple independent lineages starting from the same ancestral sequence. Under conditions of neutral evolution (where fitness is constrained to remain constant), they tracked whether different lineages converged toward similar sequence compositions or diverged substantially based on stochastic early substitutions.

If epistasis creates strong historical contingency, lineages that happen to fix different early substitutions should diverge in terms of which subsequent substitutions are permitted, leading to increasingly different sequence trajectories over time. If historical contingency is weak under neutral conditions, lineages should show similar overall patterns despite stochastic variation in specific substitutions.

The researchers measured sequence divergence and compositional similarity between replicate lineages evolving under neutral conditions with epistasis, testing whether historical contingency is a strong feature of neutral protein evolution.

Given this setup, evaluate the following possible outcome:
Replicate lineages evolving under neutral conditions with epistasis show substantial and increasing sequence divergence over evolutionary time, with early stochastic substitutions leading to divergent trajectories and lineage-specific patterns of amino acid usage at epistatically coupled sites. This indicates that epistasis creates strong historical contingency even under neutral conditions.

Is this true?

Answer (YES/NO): NO